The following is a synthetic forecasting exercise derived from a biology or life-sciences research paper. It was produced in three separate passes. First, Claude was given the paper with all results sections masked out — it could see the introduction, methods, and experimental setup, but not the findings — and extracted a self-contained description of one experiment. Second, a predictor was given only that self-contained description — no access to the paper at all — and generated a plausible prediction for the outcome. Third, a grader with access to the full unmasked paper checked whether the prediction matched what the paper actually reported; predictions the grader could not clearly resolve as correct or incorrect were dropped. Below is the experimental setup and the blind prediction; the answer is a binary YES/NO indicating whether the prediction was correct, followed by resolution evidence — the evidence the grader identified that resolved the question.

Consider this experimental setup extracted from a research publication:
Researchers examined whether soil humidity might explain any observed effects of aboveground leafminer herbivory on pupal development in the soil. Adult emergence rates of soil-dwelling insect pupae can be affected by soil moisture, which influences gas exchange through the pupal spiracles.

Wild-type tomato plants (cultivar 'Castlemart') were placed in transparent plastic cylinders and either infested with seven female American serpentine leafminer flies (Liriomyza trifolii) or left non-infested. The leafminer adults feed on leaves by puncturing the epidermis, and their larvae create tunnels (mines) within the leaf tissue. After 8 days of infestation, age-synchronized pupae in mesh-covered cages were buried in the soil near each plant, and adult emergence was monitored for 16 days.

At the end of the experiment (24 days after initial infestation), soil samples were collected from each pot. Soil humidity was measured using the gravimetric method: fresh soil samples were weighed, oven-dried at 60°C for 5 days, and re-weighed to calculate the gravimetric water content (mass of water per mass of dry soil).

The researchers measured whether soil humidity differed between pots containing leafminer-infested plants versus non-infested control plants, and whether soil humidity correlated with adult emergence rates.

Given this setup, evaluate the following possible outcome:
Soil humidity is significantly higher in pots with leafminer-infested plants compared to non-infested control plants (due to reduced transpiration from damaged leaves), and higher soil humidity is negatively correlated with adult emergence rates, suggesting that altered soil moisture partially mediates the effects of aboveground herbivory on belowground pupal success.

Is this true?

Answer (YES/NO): NO